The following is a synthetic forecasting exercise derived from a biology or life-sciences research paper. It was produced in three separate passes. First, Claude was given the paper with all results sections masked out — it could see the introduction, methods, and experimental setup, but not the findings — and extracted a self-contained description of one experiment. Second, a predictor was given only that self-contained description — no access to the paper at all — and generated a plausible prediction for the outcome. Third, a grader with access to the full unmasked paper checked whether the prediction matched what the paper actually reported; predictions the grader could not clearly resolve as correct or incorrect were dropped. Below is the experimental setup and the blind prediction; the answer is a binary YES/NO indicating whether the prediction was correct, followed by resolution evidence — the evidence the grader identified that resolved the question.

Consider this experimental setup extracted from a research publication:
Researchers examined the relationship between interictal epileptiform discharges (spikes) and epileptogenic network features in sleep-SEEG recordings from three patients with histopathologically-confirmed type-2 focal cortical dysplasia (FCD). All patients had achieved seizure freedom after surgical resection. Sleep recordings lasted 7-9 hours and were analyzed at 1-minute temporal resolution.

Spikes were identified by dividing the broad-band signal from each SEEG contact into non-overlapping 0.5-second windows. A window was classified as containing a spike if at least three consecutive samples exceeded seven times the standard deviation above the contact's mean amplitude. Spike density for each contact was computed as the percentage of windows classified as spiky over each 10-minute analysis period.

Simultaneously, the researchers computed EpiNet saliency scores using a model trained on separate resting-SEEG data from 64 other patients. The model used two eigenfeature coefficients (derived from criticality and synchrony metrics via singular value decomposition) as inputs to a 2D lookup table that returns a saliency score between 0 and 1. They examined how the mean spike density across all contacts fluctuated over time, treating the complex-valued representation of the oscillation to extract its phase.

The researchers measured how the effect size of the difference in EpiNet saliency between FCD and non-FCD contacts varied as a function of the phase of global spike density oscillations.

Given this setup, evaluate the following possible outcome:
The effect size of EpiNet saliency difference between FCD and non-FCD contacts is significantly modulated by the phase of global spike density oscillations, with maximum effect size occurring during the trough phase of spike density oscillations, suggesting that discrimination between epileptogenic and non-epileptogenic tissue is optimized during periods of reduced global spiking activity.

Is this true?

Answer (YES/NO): NO